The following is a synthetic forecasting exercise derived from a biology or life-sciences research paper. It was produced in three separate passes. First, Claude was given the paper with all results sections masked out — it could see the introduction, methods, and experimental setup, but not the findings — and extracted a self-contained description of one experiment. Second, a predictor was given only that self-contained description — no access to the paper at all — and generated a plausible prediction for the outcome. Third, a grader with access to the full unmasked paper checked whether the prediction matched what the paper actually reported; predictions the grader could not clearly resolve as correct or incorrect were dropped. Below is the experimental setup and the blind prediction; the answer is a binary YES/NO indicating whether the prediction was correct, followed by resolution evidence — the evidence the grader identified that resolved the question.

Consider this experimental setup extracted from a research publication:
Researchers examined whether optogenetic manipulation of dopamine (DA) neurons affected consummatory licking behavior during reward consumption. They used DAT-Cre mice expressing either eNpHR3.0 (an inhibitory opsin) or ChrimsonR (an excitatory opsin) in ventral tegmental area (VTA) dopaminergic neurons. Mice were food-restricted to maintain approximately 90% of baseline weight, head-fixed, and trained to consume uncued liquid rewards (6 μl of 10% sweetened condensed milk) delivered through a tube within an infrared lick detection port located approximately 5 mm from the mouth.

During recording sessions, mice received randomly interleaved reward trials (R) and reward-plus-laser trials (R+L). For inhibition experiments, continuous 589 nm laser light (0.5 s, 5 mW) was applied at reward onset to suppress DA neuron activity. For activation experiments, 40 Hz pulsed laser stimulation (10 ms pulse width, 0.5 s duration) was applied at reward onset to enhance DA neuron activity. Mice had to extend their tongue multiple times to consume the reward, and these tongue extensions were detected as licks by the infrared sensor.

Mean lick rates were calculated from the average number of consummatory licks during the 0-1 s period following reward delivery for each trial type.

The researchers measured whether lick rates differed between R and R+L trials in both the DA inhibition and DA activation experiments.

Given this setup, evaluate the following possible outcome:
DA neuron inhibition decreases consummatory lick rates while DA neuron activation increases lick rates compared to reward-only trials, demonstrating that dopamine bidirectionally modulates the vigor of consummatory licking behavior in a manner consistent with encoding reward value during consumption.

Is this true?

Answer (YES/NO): NO